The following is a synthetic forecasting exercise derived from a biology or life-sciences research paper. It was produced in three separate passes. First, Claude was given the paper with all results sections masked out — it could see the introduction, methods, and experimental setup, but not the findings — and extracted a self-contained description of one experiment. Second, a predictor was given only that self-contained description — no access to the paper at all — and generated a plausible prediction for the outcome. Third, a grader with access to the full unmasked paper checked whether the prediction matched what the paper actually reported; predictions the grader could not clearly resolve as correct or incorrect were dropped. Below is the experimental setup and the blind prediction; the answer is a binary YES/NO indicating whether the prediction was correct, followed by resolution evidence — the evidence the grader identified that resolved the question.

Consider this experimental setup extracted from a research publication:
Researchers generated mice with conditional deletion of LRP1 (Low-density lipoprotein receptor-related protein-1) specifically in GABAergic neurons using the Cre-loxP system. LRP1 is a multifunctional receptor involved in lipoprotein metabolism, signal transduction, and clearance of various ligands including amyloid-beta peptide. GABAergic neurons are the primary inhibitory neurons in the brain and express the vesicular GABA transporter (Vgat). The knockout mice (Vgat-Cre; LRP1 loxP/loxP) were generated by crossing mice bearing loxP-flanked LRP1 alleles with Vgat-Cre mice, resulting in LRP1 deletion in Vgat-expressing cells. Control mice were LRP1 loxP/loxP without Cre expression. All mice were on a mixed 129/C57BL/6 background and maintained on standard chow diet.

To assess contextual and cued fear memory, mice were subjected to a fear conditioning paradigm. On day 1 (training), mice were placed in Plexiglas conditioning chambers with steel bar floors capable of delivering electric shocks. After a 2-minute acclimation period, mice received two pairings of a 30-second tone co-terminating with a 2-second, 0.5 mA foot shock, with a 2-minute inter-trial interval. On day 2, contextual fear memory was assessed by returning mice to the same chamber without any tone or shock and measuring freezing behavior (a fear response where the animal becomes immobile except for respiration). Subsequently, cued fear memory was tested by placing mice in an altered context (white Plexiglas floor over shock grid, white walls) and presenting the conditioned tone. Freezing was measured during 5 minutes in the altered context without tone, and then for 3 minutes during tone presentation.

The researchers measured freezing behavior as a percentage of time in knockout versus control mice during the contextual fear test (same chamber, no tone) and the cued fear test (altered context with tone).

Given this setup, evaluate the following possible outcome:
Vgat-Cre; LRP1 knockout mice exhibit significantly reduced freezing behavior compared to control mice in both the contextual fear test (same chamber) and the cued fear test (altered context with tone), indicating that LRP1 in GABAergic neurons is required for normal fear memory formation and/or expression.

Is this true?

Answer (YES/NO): YES